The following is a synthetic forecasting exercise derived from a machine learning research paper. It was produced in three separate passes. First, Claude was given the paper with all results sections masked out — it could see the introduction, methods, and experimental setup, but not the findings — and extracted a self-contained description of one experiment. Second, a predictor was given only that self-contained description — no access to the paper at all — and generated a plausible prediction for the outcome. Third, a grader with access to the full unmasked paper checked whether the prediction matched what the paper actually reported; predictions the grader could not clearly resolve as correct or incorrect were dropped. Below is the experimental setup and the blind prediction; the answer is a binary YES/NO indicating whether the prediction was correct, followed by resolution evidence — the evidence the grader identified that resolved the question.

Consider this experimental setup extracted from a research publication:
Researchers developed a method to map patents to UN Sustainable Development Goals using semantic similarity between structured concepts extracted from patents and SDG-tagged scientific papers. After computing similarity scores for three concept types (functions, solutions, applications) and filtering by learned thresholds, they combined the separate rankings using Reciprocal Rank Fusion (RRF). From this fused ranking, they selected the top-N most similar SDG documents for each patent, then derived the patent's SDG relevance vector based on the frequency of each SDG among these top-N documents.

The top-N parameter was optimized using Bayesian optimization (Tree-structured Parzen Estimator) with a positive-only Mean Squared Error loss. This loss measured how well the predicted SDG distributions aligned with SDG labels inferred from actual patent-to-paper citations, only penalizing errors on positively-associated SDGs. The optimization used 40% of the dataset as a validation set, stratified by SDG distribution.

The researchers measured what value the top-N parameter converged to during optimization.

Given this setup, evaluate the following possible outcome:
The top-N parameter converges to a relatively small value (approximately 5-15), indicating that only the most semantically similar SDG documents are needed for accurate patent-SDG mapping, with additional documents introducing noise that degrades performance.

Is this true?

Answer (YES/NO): NO